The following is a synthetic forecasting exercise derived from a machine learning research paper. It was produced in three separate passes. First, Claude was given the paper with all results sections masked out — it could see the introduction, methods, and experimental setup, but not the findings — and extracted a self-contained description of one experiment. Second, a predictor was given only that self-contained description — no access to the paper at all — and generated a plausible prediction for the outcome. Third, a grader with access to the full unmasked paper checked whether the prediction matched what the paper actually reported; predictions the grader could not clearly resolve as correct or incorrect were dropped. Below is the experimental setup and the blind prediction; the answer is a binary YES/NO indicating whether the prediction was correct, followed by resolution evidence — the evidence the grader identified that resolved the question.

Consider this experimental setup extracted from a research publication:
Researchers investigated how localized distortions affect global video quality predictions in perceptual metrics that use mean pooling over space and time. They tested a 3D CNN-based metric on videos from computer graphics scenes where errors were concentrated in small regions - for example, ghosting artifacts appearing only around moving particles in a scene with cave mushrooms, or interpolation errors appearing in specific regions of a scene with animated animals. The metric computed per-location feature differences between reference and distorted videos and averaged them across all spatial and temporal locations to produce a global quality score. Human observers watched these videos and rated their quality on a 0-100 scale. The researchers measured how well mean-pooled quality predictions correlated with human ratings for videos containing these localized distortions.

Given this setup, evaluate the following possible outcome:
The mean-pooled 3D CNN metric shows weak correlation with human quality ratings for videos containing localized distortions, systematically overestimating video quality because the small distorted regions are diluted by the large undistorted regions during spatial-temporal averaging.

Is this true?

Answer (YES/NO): NO